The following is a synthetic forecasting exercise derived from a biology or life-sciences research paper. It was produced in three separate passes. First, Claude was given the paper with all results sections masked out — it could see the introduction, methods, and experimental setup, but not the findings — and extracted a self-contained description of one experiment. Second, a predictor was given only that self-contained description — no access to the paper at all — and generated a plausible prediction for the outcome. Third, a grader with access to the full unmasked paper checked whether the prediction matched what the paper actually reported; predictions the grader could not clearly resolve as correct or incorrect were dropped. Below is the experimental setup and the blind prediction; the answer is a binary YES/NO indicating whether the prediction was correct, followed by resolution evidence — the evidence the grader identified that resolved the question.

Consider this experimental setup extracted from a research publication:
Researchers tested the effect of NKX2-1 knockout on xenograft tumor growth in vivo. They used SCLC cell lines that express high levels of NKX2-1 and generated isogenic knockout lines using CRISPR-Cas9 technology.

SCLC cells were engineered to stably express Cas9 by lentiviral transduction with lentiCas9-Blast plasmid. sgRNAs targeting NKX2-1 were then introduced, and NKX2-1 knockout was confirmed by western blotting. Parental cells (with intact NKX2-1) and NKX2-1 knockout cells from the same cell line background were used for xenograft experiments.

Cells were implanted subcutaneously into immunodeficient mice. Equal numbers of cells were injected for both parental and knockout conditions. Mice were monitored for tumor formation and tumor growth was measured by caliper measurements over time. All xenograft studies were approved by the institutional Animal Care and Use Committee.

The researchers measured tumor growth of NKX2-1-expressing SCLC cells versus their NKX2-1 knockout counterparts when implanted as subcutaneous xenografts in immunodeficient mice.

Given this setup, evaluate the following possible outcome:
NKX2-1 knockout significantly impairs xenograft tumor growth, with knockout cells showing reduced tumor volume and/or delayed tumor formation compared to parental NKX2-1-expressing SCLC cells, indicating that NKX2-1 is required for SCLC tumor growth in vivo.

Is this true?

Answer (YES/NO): YES